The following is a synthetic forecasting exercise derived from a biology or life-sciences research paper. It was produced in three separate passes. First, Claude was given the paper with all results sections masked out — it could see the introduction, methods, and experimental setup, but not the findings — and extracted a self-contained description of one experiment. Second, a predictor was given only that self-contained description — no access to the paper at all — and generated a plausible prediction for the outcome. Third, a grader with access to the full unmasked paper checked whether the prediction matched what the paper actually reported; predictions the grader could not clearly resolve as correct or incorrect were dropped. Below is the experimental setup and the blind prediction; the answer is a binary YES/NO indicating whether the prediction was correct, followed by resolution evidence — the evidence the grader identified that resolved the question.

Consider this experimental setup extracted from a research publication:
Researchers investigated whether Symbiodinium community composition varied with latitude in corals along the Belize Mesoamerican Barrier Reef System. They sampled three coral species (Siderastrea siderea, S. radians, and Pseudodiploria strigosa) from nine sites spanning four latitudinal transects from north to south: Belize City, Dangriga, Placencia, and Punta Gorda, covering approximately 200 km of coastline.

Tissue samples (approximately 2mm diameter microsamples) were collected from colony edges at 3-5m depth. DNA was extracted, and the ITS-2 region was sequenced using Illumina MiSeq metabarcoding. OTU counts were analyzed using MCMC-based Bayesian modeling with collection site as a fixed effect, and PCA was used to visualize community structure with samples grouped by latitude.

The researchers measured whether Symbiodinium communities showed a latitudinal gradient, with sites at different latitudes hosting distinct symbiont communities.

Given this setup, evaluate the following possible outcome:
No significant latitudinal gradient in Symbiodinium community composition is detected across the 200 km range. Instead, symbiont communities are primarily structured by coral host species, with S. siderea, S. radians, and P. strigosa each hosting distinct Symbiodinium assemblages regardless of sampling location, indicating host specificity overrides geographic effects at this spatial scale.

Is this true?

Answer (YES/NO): NO